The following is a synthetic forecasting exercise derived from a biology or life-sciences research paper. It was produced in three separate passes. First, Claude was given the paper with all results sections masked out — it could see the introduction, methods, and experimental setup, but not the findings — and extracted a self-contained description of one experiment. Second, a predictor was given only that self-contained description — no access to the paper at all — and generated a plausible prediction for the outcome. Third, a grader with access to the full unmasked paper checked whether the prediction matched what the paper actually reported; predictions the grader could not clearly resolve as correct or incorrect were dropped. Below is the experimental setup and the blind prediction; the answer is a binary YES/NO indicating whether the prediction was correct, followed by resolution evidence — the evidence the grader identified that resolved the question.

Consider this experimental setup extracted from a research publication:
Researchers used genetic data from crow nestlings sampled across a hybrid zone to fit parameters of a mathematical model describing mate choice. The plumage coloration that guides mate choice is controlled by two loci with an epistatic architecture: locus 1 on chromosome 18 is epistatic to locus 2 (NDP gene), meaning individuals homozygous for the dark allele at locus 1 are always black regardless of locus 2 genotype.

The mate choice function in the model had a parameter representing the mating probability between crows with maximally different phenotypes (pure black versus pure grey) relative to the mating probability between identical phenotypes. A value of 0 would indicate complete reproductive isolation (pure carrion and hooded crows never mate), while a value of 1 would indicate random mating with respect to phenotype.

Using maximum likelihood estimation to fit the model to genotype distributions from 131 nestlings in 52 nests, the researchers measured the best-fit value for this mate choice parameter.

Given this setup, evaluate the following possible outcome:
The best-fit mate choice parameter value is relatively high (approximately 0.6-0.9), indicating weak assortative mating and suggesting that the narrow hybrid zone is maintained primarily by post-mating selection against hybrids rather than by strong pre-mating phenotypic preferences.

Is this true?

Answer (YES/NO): NO